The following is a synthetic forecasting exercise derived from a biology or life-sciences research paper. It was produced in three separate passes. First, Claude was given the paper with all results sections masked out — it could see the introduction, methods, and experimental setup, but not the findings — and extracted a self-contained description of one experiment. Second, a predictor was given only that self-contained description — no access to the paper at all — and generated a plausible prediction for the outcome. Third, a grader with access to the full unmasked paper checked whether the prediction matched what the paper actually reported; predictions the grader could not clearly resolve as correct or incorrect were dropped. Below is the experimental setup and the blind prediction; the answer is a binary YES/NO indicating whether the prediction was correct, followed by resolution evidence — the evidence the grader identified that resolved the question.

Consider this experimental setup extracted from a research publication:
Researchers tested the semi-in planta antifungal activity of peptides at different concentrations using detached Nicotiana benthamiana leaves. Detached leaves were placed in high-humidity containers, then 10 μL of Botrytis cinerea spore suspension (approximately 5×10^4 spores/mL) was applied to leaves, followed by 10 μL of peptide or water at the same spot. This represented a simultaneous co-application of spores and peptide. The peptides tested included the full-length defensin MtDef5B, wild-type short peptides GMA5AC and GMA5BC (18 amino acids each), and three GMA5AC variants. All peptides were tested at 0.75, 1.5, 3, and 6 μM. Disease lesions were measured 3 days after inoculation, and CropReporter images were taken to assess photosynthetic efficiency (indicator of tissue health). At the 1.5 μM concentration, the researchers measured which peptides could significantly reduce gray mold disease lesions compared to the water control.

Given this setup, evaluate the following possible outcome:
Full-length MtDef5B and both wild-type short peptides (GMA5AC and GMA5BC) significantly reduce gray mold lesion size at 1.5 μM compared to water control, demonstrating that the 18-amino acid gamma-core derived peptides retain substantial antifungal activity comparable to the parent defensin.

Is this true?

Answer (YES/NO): NO